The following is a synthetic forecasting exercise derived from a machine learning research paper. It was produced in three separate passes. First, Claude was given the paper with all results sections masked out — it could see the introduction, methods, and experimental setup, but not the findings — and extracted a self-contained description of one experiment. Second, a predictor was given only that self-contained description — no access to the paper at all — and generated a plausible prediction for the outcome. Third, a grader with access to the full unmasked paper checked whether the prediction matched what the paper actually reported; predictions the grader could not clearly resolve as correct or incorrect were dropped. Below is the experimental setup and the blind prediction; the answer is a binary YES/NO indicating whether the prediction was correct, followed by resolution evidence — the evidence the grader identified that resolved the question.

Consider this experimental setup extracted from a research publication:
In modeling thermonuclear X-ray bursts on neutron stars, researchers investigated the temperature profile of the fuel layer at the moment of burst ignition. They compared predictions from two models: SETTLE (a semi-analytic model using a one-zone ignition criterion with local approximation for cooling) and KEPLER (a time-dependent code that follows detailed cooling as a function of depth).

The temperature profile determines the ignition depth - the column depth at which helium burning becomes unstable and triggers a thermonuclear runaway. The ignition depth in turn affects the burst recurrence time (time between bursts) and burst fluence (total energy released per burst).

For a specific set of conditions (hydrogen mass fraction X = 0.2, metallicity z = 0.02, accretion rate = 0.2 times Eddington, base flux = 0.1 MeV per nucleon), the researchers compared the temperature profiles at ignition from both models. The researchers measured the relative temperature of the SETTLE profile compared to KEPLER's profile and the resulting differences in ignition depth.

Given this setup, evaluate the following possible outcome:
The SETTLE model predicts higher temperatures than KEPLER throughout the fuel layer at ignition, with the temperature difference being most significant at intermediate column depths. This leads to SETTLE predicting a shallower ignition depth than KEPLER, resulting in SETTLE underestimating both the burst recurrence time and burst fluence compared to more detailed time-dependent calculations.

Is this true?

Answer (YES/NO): NO